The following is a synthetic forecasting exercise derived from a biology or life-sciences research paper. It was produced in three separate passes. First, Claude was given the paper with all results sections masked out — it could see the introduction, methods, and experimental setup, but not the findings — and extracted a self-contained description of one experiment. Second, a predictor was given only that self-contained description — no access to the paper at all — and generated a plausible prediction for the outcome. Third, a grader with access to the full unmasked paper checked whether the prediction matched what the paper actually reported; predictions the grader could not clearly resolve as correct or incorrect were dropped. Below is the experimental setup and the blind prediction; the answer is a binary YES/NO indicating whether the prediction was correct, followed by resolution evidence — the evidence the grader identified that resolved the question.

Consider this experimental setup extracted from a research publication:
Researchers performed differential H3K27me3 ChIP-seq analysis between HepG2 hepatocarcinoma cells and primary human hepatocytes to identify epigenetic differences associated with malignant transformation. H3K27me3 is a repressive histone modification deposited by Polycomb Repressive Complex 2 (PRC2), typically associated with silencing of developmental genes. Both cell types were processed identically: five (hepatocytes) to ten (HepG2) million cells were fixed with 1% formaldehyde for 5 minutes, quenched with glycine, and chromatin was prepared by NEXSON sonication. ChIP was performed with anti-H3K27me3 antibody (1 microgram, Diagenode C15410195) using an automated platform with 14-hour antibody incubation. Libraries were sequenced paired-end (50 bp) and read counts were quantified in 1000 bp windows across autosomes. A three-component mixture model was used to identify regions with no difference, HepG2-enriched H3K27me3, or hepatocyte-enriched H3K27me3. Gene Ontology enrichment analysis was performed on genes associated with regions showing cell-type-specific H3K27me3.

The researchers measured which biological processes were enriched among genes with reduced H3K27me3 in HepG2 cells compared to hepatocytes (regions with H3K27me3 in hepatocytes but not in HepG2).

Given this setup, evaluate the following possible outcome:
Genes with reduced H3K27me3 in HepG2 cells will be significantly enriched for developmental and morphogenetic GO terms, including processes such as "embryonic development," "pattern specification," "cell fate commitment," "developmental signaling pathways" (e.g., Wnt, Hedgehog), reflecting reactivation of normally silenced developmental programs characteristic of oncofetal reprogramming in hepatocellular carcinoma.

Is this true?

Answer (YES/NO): NO